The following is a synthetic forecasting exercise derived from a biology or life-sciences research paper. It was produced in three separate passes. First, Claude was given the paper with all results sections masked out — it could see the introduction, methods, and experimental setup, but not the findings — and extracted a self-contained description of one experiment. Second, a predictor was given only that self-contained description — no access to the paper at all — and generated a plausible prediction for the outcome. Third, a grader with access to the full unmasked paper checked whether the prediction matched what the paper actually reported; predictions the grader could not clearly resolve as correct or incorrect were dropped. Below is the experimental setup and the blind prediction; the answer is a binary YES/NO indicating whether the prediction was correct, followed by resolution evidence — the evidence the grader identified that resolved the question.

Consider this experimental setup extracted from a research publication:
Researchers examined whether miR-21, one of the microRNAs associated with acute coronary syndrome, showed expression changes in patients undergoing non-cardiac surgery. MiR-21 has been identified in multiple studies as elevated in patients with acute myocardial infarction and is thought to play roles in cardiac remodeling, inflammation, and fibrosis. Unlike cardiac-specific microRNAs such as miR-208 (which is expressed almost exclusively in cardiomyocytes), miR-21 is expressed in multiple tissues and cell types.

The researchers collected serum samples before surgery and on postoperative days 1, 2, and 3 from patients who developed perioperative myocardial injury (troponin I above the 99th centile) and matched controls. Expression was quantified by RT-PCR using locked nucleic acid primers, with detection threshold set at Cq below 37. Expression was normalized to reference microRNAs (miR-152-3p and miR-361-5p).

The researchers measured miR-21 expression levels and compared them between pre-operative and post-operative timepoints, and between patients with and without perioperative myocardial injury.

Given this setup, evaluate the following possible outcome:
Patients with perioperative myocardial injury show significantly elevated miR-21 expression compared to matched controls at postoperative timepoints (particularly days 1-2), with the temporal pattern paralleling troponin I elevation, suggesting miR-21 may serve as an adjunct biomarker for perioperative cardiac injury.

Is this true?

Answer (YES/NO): NO